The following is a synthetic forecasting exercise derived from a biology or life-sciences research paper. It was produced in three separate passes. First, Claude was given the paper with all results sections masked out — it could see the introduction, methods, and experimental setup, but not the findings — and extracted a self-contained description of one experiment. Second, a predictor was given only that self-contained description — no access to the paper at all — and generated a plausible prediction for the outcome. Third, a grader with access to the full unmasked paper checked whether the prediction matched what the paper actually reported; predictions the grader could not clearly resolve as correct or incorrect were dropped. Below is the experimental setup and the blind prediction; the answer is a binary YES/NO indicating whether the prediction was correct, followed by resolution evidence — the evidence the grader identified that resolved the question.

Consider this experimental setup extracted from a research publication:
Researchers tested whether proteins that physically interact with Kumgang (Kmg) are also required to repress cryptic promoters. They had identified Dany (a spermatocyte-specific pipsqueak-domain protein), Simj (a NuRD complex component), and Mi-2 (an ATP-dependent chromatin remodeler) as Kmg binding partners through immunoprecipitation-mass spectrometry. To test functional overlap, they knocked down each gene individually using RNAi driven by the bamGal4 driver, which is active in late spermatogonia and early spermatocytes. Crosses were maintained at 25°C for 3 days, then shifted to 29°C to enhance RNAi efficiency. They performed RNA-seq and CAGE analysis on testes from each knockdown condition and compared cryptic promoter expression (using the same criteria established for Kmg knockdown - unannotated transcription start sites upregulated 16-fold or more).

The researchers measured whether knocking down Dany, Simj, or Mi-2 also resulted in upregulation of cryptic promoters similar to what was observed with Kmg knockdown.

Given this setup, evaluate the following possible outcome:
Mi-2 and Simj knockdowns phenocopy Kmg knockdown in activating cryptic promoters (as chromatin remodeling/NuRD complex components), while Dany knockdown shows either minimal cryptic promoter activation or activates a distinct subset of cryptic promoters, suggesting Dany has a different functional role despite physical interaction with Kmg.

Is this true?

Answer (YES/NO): NO